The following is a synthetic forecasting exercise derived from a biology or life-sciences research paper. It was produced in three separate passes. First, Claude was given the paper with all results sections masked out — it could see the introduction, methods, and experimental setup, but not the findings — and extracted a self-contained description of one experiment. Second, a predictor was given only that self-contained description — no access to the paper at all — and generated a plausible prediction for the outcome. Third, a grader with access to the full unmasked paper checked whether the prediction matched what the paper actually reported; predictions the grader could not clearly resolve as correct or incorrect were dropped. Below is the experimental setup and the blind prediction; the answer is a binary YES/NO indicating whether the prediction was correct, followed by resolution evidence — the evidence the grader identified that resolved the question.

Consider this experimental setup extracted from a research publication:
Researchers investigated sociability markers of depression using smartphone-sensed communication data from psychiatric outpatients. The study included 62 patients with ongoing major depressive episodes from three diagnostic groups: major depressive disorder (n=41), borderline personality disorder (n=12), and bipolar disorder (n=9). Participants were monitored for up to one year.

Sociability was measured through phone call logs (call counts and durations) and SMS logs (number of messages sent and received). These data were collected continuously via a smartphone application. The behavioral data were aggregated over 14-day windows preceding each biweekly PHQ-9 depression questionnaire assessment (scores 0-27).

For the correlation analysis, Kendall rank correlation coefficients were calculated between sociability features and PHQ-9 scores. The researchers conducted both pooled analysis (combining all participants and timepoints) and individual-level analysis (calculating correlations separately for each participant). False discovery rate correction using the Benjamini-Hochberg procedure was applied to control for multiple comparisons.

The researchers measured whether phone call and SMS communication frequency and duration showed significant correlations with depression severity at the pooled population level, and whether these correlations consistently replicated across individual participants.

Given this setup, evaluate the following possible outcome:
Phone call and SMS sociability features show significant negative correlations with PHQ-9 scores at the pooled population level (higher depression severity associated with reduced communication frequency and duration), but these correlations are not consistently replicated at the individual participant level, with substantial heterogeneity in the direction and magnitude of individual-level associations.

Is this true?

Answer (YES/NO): NO